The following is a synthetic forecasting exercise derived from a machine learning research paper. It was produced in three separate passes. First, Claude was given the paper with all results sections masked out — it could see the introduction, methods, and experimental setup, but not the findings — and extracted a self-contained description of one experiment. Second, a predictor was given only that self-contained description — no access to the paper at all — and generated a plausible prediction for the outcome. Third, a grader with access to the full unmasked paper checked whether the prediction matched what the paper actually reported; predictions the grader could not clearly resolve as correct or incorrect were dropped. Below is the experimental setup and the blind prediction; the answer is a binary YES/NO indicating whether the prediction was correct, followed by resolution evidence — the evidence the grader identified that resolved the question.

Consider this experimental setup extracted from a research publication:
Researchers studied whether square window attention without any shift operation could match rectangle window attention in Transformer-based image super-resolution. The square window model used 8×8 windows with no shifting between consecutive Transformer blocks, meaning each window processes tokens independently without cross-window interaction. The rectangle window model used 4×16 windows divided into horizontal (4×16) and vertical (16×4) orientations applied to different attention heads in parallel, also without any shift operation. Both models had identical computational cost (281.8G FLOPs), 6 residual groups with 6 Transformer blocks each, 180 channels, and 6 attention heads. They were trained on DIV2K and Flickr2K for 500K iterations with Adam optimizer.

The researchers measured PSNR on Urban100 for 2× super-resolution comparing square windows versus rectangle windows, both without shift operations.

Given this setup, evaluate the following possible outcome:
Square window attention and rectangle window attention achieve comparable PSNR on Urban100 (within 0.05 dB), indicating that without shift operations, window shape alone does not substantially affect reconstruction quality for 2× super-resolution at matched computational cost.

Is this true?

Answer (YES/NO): NO